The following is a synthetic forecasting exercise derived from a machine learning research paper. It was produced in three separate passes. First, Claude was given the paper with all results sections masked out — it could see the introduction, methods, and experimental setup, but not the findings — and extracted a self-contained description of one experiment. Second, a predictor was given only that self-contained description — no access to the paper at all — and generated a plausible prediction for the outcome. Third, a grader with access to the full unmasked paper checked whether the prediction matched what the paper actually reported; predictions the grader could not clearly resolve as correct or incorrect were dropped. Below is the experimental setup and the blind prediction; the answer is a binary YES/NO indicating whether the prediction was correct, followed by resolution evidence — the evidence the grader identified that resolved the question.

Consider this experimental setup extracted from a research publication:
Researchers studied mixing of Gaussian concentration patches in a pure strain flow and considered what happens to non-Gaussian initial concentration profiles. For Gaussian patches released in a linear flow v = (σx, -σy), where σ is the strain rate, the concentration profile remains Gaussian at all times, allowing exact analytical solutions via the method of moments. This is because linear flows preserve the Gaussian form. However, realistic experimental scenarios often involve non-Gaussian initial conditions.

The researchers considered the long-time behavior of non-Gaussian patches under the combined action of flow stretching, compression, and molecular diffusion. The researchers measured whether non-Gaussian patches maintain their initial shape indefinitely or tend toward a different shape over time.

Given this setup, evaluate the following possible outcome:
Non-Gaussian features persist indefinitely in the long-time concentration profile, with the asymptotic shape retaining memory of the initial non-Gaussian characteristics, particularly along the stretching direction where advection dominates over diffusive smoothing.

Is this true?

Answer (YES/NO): NO